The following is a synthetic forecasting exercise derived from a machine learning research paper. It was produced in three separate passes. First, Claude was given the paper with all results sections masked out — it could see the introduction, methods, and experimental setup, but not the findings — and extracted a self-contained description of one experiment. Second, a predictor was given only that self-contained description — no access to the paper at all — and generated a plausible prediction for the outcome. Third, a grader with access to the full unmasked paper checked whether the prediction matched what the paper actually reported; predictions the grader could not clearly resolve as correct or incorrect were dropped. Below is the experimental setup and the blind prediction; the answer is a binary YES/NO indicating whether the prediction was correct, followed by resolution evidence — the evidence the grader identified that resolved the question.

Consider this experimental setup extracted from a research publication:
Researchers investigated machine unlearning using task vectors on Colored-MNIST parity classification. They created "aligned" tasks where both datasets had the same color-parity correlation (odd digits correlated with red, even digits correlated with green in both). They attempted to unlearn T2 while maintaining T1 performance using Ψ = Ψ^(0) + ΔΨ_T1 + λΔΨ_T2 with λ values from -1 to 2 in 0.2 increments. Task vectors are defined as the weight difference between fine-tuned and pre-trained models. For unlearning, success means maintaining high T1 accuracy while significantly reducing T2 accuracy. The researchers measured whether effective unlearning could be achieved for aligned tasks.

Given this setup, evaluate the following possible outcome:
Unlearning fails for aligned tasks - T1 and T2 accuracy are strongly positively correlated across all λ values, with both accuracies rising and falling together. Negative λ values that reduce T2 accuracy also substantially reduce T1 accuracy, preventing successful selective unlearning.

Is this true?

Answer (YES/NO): YES